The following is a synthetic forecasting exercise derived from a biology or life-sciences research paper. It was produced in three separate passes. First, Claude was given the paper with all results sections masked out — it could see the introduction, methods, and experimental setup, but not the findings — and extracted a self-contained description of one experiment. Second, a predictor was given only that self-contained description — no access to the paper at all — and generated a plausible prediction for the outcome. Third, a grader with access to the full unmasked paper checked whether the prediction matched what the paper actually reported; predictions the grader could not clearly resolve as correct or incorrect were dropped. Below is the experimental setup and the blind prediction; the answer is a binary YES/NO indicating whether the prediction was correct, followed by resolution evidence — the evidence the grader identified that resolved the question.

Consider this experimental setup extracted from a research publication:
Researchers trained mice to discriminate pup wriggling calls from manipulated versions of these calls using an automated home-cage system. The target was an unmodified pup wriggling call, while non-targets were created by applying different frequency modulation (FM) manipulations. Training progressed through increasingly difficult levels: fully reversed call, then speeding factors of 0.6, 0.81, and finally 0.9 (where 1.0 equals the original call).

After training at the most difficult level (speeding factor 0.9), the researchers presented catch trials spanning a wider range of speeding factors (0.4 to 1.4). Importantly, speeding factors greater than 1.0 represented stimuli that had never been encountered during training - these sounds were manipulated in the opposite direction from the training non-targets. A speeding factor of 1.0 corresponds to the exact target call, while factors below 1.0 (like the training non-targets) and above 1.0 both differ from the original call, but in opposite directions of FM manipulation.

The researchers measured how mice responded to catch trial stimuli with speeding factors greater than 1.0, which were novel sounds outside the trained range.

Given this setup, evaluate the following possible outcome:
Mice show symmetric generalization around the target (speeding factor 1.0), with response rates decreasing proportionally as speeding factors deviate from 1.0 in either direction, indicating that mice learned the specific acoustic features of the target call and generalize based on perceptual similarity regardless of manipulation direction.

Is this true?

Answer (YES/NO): NO